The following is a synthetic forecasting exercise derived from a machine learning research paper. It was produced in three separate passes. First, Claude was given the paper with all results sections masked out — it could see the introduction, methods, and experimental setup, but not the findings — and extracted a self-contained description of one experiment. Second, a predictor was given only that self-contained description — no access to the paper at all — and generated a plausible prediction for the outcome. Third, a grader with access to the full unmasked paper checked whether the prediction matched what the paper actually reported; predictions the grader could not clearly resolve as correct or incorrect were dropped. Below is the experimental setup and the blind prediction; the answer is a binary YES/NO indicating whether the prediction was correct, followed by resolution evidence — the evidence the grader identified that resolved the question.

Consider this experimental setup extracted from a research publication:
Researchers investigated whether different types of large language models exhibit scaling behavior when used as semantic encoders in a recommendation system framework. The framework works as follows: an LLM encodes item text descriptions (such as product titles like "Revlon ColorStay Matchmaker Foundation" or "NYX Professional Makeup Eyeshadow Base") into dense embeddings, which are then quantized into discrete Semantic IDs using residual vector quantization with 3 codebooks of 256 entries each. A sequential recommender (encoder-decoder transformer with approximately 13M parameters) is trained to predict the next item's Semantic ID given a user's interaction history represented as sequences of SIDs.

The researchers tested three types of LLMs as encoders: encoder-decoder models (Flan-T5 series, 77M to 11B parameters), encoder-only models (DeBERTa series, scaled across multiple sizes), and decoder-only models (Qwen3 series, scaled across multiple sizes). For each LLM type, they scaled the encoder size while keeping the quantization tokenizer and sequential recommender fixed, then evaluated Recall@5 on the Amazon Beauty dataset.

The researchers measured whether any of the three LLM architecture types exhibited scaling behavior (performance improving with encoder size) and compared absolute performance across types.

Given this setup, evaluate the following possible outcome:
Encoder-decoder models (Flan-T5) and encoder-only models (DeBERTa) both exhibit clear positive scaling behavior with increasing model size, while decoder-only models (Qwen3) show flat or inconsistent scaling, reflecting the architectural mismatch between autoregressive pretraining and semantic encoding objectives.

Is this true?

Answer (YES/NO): NO